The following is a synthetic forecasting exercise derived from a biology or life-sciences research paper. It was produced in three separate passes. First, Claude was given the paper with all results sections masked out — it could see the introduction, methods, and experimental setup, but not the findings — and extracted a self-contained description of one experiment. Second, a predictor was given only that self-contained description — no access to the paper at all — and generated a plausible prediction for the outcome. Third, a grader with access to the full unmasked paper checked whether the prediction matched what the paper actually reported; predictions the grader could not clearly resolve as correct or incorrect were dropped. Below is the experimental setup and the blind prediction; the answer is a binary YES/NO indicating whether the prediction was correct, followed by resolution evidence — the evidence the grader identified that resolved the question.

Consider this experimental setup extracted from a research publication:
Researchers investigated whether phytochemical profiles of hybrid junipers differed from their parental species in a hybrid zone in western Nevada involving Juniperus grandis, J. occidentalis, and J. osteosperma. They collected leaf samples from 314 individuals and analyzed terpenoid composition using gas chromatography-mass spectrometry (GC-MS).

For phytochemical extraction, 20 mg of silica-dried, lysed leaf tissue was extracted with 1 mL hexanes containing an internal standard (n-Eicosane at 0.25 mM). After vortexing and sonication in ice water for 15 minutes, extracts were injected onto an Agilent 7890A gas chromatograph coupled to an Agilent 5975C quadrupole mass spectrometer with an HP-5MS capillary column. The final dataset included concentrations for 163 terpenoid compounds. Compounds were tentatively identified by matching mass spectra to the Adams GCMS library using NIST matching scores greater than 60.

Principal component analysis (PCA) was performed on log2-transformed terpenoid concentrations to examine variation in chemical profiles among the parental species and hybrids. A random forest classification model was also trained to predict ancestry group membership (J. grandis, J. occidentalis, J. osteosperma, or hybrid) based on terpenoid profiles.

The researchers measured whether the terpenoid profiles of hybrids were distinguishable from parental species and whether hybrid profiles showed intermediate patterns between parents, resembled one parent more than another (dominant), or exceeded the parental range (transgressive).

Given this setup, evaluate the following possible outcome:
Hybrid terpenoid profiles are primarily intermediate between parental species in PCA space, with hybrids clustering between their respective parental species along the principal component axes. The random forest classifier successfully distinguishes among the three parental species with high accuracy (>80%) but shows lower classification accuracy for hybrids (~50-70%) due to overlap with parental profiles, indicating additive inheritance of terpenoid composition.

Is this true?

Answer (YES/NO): NO